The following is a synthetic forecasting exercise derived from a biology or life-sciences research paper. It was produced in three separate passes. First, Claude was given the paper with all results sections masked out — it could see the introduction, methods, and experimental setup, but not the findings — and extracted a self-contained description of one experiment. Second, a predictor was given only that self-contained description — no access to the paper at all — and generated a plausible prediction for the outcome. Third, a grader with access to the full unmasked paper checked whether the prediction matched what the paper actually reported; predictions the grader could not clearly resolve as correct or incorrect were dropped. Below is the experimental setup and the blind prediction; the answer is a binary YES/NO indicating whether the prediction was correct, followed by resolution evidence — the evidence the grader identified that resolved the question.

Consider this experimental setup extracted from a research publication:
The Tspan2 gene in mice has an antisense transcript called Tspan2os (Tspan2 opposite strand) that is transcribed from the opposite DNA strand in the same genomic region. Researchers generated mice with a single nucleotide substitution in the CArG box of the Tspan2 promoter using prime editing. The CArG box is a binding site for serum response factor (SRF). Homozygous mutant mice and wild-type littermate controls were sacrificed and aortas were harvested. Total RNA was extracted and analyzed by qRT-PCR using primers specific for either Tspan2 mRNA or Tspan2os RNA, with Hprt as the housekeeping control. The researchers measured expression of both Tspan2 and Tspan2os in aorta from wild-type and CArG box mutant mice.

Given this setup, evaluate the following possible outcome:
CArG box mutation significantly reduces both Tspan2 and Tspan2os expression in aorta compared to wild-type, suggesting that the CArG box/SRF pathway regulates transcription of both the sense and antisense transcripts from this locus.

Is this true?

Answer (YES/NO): YES